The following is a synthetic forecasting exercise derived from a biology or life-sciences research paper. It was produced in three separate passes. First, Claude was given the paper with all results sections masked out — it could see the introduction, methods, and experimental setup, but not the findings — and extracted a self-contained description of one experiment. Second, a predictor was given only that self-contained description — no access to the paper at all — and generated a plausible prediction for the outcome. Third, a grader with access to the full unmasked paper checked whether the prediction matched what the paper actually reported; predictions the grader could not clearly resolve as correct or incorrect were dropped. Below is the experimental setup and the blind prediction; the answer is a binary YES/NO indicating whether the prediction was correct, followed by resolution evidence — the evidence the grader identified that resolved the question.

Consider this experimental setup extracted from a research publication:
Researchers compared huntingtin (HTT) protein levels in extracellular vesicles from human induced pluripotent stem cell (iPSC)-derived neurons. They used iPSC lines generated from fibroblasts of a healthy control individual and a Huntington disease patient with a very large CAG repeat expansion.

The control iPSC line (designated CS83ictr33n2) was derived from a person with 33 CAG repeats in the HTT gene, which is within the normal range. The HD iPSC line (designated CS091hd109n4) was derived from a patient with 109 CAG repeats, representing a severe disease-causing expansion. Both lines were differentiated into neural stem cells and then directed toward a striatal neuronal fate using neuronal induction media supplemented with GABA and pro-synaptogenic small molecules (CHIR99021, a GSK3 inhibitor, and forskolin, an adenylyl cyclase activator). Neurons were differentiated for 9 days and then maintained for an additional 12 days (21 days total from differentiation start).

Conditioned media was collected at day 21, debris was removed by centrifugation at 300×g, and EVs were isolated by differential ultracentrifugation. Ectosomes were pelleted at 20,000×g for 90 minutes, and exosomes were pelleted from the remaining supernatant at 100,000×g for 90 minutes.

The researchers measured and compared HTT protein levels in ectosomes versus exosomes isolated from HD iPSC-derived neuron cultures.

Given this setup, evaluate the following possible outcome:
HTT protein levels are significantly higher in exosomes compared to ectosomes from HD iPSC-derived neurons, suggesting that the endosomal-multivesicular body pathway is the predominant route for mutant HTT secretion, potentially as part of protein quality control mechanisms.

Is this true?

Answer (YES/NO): NO